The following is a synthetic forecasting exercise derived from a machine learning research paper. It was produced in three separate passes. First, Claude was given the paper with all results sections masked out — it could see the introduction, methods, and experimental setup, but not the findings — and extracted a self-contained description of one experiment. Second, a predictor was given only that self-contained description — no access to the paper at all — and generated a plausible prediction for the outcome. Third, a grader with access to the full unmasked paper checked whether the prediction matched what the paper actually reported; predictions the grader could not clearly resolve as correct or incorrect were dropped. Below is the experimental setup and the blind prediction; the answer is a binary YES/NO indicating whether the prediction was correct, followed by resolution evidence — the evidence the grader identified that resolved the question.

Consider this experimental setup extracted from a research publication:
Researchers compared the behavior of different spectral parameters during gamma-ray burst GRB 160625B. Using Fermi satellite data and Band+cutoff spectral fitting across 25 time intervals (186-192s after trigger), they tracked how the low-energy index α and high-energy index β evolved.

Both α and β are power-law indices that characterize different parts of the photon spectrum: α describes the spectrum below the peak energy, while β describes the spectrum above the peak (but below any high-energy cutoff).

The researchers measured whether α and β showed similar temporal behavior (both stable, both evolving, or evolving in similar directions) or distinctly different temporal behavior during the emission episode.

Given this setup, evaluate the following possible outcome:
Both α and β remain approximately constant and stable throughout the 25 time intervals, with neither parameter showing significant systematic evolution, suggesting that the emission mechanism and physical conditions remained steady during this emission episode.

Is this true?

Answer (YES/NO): NO